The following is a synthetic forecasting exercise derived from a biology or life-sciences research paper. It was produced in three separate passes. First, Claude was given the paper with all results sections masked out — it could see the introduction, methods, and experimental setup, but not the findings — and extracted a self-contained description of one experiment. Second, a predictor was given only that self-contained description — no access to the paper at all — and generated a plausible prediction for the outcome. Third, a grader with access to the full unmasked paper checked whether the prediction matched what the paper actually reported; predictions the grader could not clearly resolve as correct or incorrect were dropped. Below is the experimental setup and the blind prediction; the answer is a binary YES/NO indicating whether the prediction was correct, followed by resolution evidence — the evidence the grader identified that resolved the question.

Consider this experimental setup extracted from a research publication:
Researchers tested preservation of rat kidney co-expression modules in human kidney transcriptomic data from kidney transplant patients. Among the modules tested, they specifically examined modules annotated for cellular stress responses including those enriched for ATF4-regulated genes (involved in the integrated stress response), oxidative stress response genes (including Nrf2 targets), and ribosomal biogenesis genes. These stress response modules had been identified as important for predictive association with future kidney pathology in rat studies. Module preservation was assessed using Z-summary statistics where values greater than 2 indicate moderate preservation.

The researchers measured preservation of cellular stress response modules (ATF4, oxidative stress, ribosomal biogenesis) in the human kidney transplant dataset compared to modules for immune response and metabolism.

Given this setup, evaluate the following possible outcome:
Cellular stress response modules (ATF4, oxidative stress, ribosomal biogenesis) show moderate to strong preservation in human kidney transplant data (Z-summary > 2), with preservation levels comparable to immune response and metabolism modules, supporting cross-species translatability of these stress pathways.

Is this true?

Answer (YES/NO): NO